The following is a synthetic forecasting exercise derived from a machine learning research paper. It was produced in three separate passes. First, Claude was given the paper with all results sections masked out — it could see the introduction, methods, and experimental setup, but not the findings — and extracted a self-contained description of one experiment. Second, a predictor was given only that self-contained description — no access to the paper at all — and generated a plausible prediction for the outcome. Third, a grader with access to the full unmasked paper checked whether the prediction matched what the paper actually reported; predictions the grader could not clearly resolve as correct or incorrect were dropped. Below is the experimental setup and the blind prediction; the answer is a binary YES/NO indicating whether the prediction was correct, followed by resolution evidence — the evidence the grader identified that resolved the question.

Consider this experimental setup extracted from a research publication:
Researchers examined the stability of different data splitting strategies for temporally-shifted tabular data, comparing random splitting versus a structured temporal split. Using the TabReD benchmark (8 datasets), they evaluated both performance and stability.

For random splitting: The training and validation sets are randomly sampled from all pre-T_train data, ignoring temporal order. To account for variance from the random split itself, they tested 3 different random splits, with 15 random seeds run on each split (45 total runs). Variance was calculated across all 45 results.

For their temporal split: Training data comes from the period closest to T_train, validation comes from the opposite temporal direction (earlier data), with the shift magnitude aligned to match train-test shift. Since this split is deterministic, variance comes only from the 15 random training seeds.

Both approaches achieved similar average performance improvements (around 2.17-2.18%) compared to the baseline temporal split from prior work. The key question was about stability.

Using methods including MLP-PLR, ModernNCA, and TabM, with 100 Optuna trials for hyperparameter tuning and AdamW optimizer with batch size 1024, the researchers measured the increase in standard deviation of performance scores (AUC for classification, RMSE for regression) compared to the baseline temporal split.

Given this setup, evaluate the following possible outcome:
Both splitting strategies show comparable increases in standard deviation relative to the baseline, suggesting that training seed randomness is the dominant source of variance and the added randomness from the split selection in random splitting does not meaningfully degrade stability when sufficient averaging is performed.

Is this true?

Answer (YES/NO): NO